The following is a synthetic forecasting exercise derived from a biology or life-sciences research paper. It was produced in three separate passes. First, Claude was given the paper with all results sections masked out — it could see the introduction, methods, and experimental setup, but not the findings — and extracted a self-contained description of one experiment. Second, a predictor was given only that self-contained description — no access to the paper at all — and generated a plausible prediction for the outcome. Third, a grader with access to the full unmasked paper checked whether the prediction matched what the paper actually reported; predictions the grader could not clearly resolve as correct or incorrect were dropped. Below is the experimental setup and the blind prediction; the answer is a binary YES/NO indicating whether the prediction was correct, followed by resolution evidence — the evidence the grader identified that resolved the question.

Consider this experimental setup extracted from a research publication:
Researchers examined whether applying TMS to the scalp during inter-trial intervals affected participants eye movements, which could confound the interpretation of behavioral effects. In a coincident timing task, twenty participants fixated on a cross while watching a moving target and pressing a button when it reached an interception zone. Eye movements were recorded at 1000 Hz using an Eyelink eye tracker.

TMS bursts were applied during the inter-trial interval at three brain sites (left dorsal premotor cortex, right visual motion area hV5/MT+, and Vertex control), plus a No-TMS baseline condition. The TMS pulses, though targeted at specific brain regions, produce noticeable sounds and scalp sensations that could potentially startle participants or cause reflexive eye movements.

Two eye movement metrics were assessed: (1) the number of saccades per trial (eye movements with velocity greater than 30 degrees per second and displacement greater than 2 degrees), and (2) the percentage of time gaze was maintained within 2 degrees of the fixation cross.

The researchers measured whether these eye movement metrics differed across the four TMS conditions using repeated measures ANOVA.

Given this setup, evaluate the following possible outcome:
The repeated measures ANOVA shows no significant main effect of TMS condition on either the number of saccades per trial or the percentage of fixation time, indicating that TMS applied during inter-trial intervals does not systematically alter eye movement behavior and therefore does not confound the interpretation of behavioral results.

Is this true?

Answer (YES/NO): YES